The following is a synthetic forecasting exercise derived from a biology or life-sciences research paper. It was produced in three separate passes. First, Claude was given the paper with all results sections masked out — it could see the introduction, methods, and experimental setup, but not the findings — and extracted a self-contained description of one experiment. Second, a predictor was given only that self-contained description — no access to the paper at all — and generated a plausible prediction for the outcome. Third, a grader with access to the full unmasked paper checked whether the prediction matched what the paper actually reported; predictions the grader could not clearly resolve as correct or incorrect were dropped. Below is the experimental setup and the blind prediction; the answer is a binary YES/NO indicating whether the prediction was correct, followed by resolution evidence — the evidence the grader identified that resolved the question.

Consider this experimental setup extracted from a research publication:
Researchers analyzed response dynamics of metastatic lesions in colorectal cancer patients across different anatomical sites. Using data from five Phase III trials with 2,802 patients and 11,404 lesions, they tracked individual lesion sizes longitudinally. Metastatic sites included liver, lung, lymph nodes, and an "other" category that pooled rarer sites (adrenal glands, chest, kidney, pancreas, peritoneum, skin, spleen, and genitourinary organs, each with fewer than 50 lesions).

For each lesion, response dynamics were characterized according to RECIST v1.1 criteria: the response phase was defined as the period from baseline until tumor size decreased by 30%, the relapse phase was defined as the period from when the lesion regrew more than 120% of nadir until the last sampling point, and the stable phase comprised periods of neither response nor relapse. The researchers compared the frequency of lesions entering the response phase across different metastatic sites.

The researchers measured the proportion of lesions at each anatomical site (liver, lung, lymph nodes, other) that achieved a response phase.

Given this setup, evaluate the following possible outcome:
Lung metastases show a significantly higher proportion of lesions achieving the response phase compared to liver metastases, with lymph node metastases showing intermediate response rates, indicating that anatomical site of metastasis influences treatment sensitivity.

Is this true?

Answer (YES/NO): NO